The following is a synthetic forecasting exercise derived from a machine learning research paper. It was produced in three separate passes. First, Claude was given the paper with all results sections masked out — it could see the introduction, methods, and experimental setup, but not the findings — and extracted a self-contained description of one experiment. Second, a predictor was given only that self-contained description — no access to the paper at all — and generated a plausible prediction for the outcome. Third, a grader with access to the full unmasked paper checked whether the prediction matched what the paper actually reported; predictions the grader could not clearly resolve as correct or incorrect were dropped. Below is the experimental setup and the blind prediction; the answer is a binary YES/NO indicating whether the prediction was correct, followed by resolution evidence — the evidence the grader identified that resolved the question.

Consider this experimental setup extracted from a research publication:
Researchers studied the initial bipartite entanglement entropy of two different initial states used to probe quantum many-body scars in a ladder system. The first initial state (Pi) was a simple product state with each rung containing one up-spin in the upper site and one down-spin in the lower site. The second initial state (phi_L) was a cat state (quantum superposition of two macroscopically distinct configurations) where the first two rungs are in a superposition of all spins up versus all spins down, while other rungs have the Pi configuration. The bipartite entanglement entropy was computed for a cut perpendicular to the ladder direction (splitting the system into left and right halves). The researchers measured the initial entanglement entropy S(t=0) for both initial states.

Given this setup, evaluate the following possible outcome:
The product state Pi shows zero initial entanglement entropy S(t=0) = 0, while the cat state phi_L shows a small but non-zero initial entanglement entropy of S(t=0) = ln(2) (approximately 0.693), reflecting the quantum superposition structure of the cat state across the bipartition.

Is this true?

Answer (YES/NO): YES